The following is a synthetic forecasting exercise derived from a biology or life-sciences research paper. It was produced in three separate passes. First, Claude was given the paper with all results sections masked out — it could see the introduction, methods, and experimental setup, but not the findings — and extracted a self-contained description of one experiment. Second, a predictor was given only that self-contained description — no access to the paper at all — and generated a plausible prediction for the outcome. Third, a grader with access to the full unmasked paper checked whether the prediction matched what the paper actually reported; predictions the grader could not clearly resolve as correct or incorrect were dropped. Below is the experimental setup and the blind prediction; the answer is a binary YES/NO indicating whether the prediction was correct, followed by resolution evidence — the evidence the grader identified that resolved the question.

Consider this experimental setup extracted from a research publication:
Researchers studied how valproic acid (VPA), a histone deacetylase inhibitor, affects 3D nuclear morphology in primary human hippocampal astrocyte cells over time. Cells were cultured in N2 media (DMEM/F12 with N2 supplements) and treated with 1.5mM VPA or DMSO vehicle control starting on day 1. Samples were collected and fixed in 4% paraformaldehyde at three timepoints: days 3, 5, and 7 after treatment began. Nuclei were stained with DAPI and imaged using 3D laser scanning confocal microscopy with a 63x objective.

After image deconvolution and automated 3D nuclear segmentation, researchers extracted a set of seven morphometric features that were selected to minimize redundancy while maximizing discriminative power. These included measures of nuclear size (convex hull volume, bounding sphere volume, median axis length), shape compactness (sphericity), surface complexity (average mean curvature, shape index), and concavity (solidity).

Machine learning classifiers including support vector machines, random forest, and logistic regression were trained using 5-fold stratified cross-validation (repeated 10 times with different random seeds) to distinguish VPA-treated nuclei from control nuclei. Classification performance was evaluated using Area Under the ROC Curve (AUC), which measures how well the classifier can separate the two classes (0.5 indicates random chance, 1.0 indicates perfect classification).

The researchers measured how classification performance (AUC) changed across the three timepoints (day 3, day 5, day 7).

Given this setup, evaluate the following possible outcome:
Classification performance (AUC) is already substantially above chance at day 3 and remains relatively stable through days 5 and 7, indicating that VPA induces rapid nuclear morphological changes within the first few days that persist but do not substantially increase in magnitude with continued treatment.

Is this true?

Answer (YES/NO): NO